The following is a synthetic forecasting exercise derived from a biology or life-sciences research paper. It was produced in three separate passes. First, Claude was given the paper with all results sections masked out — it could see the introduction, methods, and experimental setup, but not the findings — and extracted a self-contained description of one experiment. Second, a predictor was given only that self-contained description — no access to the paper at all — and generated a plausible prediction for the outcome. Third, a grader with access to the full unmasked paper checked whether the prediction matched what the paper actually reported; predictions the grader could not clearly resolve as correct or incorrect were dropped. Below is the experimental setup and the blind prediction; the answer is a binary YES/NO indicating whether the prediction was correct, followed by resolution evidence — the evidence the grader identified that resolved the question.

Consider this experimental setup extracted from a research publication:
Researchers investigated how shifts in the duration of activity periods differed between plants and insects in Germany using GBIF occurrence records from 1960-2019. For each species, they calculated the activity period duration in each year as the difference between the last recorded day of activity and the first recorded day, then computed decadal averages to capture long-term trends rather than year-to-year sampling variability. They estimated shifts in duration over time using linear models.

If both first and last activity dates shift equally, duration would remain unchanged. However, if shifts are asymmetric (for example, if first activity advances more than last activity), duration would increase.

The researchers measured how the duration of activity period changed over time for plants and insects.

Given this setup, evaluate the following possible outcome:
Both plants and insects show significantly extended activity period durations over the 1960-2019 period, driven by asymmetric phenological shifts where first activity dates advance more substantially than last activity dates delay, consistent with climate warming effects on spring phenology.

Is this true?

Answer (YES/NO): NO